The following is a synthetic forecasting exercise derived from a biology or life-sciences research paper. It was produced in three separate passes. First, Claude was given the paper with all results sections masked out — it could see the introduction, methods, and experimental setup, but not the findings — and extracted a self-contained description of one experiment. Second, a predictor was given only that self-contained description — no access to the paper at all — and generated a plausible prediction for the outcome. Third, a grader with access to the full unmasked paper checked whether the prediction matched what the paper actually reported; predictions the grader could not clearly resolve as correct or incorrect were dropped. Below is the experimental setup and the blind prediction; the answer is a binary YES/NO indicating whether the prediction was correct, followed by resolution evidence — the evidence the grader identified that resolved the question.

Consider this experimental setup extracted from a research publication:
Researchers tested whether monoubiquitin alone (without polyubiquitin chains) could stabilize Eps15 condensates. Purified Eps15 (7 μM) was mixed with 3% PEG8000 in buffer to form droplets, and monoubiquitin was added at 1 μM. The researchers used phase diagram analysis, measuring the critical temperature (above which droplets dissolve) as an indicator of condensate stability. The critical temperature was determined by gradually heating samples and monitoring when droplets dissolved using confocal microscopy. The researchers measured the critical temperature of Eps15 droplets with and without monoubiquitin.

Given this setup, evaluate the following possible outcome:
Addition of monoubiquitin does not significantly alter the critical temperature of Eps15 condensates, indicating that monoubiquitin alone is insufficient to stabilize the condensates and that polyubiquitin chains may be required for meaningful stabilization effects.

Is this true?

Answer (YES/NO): YES